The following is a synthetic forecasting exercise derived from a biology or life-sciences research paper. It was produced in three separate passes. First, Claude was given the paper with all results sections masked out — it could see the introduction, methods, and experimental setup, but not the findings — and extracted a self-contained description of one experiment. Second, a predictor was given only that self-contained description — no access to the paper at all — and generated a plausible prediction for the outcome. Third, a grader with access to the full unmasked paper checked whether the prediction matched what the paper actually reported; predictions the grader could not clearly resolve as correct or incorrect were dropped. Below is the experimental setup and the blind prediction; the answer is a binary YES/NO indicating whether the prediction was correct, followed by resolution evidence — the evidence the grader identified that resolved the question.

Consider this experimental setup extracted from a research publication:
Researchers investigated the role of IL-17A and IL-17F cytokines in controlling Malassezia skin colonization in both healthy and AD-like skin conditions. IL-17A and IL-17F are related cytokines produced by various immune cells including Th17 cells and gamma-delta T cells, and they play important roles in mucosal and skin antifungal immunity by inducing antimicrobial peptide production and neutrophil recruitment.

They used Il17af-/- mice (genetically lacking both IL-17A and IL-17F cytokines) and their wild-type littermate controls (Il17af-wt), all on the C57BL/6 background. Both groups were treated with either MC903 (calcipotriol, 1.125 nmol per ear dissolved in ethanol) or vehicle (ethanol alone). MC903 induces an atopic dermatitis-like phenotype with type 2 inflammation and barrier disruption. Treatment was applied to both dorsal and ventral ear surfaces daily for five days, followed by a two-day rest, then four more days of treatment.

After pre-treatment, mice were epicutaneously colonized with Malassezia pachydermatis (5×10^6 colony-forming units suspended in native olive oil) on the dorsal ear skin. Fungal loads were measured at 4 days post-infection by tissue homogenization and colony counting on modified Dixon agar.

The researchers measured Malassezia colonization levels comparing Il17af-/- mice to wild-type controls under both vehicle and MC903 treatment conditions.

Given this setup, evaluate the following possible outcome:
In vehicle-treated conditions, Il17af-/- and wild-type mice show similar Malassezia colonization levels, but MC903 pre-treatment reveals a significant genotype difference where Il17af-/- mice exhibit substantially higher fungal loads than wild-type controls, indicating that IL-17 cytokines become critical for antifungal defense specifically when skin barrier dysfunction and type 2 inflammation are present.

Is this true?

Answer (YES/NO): NO